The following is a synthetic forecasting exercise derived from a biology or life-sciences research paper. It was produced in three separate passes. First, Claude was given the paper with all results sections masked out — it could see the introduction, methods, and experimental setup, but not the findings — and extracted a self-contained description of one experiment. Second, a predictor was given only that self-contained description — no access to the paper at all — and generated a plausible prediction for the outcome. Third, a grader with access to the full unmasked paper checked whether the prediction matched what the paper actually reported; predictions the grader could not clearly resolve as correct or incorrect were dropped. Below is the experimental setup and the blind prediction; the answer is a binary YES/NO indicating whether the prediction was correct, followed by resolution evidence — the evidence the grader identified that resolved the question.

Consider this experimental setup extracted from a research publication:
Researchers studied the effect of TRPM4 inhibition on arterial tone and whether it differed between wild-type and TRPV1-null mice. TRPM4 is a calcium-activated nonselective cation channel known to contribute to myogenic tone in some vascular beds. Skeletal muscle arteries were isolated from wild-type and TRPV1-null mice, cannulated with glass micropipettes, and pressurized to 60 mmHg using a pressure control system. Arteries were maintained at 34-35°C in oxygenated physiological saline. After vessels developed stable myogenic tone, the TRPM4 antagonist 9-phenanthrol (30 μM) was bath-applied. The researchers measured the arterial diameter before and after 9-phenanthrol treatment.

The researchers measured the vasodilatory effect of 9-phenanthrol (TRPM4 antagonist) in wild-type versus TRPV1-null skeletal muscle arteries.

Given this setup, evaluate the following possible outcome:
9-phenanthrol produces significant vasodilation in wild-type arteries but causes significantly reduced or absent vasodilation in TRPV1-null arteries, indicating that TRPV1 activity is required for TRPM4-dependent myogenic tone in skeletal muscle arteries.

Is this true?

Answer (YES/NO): NO